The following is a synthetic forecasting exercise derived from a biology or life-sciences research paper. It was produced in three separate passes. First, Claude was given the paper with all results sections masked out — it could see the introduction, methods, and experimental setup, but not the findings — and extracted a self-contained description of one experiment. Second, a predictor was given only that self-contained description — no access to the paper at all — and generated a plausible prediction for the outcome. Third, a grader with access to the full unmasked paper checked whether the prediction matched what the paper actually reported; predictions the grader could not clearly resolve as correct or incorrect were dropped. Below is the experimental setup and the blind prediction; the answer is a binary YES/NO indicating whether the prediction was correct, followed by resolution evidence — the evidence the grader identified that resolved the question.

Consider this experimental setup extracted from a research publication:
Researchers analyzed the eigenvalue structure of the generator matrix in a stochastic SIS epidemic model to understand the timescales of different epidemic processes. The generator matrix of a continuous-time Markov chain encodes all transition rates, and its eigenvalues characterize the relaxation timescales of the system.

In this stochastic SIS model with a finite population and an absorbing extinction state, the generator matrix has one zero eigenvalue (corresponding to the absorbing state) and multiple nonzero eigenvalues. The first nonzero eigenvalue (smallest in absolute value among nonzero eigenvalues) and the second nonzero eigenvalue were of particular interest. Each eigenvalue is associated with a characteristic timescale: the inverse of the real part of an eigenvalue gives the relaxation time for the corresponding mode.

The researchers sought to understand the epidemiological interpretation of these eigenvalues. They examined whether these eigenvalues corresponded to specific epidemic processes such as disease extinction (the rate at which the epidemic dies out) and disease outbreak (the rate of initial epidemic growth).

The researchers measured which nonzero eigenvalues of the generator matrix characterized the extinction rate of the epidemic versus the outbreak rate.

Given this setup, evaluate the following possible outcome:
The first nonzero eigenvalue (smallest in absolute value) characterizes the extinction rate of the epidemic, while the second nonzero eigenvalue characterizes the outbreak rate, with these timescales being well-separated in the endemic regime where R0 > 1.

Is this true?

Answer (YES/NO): YES